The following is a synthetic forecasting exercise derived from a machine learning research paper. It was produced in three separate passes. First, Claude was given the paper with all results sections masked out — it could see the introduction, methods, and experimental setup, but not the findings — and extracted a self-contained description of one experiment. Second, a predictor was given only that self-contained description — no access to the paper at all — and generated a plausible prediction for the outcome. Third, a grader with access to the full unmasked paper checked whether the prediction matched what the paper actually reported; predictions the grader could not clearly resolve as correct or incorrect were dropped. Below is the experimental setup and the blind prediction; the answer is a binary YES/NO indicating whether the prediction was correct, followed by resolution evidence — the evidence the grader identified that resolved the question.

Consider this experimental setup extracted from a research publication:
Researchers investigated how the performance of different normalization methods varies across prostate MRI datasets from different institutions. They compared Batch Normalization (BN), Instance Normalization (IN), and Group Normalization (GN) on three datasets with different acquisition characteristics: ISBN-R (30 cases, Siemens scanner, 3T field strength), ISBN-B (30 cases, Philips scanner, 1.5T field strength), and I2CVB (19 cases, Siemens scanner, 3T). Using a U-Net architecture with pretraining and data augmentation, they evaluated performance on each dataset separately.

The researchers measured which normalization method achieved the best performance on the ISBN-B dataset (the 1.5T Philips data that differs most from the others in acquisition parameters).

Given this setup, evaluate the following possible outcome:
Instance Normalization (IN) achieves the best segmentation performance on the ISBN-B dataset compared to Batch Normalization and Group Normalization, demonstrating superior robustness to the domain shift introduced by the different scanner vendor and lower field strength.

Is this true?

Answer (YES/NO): NO